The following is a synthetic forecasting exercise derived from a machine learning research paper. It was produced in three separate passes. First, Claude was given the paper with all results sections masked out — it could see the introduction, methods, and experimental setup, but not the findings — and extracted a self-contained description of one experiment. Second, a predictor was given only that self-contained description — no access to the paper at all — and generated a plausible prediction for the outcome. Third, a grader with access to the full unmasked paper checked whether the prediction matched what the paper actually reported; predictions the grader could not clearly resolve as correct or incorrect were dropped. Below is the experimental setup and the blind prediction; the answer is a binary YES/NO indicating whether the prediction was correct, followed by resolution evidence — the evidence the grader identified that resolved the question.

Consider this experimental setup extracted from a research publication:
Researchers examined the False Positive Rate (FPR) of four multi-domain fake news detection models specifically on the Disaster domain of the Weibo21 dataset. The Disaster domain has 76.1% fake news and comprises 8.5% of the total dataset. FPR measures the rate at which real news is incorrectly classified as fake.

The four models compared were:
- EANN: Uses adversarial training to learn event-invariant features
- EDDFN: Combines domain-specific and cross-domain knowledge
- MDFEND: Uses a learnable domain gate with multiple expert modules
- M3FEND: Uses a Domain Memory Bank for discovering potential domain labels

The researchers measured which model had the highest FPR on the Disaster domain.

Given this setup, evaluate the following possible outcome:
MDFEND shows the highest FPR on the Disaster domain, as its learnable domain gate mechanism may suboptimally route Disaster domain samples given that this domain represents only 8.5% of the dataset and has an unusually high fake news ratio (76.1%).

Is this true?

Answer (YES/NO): NO